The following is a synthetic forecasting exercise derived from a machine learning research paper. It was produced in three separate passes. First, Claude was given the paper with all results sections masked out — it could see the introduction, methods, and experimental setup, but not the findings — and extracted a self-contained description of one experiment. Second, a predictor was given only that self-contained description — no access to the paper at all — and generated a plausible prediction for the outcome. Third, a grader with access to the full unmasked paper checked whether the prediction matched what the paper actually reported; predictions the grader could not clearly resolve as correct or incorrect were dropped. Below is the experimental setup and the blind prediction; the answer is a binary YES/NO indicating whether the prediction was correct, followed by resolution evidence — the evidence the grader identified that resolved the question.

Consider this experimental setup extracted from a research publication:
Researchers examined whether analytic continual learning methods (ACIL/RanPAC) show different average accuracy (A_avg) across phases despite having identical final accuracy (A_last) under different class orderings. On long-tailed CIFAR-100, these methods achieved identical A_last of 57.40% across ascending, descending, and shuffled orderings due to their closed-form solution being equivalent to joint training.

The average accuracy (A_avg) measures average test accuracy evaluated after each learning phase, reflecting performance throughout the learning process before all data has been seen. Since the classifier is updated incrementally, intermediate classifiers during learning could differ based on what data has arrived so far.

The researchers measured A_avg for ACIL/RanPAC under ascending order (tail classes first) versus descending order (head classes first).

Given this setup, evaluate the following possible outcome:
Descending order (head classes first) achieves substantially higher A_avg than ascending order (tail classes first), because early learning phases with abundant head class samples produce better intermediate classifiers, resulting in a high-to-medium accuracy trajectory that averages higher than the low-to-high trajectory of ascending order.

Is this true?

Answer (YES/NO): YES